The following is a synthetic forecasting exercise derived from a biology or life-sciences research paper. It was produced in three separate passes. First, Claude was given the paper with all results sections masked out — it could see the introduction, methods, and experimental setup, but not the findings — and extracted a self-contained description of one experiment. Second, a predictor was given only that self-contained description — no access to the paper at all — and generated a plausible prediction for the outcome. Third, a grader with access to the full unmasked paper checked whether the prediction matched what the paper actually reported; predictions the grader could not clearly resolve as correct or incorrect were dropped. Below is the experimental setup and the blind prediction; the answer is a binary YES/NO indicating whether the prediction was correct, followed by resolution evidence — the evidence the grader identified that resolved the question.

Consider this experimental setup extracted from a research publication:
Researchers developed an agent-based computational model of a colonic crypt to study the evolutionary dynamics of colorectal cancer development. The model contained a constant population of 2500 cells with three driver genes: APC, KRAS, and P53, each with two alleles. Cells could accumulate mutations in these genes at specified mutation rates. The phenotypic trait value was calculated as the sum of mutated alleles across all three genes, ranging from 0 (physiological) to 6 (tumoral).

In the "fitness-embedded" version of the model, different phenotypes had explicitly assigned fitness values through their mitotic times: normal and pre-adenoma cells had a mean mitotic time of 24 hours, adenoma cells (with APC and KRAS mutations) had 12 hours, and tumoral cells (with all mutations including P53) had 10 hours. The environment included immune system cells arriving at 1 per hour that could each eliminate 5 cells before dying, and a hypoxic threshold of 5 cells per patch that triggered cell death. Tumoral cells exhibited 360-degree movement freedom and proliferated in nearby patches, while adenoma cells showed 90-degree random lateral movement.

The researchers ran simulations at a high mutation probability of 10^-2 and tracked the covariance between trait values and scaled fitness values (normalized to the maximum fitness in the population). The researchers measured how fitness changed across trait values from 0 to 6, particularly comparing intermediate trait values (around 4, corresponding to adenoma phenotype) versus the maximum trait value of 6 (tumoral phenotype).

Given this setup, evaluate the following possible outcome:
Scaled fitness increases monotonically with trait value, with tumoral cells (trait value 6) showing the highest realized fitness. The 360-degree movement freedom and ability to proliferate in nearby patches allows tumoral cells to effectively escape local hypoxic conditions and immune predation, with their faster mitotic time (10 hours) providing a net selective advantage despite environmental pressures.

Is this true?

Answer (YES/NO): NO